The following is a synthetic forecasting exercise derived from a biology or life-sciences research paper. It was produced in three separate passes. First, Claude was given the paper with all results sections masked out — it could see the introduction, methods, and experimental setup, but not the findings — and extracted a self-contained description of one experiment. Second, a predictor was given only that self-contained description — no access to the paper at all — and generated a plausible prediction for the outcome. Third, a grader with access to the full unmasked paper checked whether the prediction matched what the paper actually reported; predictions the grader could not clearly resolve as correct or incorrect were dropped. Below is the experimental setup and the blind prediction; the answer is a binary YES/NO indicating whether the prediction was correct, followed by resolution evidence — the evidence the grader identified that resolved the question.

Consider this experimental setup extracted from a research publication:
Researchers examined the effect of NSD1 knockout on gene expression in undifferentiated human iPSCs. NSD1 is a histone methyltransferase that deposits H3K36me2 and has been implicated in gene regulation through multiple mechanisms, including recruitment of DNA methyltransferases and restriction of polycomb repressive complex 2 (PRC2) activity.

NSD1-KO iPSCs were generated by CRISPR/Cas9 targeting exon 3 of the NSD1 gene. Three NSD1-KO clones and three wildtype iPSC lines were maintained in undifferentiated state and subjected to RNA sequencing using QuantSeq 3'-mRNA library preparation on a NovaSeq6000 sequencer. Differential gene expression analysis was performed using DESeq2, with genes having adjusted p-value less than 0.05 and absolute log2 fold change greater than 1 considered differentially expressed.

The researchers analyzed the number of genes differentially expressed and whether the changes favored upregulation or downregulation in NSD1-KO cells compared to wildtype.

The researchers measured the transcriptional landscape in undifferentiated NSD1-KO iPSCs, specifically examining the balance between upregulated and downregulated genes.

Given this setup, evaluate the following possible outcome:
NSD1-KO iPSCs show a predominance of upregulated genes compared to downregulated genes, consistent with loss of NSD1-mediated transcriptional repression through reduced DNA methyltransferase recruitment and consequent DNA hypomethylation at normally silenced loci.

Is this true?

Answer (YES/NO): YES